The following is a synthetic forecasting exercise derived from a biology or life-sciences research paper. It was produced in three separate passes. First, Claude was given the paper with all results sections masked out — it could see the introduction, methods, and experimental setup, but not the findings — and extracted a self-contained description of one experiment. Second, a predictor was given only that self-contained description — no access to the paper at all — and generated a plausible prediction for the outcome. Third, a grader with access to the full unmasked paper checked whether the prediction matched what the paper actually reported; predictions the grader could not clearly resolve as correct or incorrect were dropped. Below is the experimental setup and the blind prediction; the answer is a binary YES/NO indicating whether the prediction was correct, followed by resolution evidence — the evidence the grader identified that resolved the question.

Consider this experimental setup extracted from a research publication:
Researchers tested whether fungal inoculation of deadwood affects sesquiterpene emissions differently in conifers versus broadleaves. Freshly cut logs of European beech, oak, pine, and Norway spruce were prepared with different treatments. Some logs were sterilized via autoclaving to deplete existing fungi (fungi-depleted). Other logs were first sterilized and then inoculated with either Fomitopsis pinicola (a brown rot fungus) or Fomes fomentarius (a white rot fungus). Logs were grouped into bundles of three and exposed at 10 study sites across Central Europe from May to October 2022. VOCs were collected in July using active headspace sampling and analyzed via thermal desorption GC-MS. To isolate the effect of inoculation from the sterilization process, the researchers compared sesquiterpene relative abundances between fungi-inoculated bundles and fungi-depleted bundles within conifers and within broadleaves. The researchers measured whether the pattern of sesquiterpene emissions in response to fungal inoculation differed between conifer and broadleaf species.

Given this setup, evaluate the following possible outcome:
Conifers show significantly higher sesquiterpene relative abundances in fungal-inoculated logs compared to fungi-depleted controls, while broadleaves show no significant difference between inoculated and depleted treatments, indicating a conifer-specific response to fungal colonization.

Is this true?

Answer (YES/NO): YES